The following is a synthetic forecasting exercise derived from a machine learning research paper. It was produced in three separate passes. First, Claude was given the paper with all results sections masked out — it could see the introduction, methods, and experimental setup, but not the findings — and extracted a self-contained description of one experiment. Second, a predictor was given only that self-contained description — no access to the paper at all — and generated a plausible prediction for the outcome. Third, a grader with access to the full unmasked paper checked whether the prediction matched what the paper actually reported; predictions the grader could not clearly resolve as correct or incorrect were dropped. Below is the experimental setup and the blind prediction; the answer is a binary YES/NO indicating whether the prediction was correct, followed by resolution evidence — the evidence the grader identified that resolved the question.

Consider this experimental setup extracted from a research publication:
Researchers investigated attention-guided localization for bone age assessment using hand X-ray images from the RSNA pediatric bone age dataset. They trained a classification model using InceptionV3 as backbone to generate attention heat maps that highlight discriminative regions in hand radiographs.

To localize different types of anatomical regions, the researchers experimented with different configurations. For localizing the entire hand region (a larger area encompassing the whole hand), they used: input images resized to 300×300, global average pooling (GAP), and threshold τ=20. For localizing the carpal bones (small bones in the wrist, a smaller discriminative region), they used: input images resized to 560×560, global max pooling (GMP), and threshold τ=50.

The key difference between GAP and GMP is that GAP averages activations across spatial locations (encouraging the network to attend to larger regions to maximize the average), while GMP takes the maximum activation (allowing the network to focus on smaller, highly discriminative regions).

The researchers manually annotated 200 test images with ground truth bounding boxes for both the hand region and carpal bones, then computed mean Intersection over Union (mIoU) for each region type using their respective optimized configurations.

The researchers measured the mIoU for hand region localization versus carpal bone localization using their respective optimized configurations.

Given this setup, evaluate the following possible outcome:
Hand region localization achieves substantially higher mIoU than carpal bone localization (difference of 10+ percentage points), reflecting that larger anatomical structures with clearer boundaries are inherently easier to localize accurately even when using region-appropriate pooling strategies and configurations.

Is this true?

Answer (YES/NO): NO